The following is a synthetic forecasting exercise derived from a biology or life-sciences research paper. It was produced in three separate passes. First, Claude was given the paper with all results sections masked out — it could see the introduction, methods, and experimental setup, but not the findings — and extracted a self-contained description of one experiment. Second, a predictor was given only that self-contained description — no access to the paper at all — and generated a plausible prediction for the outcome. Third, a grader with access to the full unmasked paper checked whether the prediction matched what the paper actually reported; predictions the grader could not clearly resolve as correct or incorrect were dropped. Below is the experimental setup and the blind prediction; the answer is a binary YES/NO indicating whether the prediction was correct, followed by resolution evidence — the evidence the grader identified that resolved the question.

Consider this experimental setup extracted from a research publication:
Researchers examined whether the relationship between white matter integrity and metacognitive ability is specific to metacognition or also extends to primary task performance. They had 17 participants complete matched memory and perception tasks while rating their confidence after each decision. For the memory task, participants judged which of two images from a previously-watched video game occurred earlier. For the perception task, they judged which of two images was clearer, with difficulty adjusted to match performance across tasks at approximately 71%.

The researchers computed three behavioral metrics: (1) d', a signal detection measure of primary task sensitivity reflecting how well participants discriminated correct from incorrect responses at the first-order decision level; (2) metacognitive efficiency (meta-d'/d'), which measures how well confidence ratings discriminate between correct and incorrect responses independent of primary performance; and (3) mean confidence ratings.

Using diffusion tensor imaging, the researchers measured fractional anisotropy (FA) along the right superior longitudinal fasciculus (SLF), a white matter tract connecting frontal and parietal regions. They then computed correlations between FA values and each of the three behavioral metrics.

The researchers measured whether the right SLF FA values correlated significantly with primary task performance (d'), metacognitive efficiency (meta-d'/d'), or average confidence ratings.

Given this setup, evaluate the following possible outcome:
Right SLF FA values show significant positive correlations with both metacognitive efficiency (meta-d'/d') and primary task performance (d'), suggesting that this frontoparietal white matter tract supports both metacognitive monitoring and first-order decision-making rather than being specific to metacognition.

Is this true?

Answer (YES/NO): NO